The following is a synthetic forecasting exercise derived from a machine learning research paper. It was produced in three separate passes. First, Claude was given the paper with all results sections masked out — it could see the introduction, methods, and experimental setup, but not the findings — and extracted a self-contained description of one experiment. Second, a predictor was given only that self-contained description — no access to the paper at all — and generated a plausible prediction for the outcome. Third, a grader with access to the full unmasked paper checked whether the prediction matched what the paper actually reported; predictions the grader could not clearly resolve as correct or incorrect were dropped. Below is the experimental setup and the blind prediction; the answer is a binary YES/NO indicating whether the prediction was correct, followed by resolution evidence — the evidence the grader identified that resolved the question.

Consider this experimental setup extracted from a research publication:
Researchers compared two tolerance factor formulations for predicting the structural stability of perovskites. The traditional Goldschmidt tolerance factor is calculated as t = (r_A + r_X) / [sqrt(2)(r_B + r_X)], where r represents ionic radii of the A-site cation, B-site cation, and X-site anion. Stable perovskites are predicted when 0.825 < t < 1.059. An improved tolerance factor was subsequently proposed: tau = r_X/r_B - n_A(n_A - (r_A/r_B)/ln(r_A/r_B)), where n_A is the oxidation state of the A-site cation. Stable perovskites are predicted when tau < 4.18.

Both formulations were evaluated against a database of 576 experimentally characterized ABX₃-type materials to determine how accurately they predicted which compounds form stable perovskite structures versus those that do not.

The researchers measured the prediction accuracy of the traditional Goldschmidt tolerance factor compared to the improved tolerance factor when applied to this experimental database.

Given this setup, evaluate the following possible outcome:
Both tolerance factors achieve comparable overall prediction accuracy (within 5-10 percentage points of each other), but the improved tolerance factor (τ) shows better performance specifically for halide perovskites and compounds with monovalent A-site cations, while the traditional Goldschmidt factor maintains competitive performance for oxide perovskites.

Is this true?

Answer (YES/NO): NO